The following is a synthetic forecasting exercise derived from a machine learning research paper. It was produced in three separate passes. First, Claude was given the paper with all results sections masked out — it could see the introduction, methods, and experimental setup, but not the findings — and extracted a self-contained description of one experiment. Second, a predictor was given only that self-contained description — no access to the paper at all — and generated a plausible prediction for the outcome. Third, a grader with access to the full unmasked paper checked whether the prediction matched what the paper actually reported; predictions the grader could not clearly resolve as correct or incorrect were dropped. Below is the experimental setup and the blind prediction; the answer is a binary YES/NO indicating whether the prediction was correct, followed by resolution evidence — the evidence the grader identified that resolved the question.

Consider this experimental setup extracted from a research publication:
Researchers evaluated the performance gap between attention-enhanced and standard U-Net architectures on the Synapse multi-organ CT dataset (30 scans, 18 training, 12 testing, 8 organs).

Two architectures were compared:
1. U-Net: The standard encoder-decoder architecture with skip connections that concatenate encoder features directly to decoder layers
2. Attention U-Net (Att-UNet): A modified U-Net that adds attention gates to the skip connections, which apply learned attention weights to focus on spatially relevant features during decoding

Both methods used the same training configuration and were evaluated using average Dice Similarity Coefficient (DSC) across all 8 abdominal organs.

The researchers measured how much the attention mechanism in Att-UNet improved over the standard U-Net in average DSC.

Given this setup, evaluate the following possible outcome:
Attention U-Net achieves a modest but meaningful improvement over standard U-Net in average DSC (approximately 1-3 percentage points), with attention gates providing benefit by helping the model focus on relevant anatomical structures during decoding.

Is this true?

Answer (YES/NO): NO